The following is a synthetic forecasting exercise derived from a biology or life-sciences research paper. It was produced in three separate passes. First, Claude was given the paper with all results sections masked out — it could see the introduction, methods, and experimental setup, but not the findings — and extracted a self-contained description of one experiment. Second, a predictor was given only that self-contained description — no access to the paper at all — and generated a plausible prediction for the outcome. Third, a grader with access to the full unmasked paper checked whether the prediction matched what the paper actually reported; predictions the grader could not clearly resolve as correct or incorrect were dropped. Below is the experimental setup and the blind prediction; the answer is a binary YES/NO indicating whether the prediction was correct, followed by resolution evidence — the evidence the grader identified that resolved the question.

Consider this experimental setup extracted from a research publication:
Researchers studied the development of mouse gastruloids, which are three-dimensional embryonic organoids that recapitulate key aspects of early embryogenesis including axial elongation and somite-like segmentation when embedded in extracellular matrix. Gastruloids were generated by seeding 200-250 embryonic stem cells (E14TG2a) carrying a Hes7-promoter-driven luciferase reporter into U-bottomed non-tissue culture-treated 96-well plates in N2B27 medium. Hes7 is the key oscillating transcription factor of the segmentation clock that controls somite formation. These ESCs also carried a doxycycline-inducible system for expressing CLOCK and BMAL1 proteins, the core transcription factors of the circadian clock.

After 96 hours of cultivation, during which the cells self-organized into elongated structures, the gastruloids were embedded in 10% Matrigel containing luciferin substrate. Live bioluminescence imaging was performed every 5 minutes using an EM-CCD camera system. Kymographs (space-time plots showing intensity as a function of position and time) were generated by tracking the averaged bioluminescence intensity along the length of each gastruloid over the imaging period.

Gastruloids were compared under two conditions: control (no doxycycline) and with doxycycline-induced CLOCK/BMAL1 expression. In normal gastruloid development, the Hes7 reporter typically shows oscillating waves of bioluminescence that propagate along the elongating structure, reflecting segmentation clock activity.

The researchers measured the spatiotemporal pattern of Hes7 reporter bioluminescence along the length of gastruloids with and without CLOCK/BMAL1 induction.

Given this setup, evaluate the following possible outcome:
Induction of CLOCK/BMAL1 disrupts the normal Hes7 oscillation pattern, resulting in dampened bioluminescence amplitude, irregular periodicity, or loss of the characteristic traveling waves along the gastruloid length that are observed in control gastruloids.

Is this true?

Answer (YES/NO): YES